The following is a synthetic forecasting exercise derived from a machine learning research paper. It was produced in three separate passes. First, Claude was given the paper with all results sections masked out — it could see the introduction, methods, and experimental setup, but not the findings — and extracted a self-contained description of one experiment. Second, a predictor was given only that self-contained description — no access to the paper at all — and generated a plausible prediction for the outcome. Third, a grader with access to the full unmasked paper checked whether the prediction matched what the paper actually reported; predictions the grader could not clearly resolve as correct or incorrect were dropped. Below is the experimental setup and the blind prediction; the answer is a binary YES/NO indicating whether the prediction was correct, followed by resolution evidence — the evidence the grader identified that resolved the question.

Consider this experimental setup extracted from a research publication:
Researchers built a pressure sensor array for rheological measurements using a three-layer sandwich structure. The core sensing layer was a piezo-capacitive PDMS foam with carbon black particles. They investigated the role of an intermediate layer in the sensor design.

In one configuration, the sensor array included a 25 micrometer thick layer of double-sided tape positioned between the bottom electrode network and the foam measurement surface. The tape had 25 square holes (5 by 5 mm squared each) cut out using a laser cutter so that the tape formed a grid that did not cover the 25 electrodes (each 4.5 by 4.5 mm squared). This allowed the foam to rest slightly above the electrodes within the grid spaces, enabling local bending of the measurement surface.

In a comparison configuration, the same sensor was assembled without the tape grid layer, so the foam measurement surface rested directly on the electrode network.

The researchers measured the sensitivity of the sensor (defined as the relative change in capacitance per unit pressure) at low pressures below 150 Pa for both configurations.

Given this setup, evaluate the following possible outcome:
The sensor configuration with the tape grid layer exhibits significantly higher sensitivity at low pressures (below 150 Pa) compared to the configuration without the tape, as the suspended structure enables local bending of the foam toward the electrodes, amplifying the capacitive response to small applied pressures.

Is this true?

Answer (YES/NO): YES